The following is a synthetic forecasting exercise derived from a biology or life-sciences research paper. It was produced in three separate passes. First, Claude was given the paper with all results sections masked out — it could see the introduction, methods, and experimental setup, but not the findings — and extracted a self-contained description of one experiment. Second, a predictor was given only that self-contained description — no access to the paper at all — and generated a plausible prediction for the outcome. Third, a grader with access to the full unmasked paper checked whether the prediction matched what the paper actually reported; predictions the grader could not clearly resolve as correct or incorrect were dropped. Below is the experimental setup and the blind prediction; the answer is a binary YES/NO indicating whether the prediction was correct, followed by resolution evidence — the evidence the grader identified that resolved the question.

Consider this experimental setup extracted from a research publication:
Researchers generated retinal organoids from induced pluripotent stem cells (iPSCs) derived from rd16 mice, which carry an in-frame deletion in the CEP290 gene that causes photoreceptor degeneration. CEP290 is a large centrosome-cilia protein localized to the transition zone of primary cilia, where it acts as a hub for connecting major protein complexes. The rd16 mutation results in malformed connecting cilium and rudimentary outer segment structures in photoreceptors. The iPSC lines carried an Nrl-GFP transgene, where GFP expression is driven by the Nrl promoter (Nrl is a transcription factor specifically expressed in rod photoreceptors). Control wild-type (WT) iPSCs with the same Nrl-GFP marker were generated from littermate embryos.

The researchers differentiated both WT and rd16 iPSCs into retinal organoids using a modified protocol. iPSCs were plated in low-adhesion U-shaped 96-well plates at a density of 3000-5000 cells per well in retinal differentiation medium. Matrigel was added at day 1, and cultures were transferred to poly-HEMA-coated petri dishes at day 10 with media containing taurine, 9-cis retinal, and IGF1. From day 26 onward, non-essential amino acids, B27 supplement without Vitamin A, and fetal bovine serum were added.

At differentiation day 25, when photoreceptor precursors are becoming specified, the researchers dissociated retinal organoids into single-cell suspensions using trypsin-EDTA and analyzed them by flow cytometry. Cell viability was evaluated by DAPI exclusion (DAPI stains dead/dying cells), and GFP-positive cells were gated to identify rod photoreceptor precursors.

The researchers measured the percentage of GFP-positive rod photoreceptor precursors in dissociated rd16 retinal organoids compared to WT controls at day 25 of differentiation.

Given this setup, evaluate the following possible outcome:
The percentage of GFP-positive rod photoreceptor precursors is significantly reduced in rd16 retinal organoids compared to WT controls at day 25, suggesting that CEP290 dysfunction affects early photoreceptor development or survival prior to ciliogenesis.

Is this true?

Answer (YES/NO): YES